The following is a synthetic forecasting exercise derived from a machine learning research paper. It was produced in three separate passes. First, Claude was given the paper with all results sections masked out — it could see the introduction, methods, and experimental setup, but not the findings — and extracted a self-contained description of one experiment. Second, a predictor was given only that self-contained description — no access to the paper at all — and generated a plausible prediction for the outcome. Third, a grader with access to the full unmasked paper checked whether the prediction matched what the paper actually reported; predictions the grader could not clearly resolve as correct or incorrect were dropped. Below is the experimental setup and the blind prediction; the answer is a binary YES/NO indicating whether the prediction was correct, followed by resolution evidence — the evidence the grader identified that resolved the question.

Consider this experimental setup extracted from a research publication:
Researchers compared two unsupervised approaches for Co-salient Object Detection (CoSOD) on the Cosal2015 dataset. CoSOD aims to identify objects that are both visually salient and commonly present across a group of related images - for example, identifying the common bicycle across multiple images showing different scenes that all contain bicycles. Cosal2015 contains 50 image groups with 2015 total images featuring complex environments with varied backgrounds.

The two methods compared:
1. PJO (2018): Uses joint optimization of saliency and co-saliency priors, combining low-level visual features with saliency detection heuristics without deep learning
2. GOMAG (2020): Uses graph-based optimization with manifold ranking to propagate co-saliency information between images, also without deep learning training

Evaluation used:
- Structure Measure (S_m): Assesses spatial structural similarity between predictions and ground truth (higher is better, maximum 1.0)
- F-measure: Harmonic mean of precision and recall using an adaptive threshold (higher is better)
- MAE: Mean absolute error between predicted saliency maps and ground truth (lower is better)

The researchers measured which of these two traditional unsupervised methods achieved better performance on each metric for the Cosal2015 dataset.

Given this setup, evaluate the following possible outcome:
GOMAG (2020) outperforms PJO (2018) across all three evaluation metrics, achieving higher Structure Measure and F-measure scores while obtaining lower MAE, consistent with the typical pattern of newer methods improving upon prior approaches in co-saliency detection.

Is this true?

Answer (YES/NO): YES